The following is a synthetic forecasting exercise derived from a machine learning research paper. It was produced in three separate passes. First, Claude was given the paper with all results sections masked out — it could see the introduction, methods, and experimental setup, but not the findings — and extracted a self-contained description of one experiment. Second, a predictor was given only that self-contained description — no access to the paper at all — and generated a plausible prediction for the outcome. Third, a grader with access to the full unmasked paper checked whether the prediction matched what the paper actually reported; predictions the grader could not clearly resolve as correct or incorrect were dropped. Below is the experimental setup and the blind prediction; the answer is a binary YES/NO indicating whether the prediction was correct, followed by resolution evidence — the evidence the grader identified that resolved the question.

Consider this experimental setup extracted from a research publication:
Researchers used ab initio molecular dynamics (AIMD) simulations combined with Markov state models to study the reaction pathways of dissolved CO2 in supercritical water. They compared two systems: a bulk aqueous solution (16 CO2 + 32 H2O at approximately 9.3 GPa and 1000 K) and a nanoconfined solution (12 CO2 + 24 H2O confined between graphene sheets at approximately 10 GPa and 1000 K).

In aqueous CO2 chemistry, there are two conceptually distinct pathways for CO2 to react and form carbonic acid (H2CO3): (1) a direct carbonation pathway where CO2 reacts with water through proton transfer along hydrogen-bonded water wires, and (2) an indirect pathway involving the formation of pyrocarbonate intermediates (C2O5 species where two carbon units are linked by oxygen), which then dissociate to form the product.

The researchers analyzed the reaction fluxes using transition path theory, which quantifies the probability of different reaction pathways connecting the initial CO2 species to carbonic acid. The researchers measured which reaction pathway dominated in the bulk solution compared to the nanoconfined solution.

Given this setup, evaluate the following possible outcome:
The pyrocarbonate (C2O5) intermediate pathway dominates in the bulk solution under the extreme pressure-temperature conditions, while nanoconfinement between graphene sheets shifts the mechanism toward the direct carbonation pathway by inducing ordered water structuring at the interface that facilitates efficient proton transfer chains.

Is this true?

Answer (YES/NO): NO